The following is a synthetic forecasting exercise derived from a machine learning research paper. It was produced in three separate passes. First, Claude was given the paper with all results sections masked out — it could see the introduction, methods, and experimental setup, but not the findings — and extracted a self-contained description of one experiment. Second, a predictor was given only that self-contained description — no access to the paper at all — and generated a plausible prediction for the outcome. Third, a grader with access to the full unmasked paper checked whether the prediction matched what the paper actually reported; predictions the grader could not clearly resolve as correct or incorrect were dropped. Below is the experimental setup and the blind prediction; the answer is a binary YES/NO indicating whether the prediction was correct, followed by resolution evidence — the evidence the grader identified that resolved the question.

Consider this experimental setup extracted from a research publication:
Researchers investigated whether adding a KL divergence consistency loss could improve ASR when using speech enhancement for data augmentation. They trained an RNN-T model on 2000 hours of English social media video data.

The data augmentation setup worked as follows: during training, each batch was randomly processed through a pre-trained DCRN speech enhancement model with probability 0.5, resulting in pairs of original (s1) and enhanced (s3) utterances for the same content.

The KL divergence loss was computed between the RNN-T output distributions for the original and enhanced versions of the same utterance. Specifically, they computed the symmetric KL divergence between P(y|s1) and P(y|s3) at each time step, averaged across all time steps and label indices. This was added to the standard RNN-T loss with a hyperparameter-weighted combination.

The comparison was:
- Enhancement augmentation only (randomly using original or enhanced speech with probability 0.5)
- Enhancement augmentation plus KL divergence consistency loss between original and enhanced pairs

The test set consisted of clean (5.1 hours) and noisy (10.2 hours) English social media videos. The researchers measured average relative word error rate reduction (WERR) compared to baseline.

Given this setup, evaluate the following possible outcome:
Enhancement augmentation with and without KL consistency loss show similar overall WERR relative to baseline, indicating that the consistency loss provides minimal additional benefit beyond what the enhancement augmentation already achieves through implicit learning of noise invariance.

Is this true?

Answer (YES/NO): NO